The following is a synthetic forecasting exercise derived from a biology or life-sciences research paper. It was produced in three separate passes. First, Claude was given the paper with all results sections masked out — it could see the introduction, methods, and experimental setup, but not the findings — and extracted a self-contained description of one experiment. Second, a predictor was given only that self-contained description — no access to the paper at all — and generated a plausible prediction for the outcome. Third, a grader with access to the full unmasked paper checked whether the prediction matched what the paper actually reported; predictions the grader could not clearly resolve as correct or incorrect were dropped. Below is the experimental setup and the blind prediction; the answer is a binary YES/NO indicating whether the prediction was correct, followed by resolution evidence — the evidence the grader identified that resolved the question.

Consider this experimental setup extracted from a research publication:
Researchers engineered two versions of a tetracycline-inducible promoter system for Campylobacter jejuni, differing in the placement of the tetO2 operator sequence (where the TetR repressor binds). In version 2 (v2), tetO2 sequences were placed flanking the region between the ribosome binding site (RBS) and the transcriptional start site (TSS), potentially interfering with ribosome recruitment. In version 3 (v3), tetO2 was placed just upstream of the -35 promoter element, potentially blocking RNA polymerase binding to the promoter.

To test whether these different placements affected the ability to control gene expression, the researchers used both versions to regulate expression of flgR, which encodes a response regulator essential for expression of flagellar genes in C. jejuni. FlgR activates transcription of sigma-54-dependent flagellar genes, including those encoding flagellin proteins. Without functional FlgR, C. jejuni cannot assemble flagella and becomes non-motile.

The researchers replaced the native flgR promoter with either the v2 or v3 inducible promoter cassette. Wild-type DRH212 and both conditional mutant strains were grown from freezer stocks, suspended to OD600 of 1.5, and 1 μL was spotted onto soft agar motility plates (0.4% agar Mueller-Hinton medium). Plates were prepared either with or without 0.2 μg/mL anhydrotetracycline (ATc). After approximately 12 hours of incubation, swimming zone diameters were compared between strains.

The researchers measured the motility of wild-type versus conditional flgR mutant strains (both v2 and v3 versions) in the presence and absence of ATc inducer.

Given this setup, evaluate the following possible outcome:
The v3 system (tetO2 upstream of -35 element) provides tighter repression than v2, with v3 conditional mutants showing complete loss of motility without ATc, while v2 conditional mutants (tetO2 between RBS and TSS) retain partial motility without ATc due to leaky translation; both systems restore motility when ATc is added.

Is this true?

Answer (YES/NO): NO